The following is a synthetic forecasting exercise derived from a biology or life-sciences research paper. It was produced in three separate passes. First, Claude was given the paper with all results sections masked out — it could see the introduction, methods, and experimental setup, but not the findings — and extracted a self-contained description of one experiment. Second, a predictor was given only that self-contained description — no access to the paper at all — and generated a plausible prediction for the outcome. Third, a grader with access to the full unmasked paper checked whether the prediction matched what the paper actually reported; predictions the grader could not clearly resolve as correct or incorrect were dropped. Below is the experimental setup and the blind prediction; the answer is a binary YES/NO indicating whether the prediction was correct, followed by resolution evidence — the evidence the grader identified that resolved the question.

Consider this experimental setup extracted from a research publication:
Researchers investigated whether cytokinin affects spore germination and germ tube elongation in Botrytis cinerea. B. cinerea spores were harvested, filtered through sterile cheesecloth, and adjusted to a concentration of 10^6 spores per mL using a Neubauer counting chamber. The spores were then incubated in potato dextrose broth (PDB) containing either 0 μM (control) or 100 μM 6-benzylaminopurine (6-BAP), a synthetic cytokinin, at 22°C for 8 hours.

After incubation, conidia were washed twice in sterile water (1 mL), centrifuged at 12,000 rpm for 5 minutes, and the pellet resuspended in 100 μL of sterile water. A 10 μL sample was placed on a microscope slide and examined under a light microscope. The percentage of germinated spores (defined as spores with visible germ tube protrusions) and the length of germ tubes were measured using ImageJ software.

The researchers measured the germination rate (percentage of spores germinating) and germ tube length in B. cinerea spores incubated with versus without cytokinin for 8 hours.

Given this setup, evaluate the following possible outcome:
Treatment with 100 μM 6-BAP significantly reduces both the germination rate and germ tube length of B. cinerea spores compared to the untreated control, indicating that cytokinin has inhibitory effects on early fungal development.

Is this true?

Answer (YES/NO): YES